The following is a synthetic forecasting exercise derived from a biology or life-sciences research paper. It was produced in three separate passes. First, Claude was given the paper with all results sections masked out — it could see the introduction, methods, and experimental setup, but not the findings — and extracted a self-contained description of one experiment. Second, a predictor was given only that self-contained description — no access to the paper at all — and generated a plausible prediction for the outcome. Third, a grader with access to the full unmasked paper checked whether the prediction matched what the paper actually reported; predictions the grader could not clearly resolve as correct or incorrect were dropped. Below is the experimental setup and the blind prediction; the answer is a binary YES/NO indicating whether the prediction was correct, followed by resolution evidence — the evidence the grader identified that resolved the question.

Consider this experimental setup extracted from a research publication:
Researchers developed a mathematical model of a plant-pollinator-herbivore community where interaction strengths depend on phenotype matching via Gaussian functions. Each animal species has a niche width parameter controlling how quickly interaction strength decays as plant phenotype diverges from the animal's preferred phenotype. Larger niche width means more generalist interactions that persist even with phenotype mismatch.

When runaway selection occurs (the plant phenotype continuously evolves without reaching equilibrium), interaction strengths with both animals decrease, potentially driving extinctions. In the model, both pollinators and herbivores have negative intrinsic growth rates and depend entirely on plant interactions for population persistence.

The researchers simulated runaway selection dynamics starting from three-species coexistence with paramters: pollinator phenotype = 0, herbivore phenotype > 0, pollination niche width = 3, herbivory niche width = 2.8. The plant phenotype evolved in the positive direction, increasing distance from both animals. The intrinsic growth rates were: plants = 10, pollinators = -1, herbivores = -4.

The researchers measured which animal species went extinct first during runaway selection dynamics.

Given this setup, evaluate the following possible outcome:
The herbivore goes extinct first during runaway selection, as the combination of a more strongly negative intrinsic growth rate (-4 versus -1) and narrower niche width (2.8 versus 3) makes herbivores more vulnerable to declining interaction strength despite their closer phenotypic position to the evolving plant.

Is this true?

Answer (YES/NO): NO